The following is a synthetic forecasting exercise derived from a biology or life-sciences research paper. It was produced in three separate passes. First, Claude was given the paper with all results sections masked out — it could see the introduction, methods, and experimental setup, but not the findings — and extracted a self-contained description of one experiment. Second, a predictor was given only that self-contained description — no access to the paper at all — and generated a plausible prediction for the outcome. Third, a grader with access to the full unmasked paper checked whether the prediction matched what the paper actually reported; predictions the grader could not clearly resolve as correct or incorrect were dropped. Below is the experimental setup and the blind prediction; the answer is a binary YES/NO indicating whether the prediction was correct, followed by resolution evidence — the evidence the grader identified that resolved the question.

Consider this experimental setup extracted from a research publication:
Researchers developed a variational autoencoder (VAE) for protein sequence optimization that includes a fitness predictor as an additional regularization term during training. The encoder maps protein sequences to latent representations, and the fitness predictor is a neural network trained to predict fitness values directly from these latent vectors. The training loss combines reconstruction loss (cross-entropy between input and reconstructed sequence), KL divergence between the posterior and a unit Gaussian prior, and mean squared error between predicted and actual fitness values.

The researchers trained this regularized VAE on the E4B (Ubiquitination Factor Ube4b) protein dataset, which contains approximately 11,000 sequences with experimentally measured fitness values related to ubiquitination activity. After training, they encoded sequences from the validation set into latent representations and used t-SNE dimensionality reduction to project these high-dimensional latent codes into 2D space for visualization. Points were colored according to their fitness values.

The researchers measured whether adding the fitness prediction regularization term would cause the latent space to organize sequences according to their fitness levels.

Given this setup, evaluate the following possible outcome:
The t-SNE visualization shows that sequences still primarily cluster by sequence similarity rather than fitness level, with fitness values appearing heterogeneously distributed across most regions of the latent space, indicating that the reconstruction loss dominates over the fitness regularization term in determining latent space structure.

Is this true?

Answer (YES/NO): NO